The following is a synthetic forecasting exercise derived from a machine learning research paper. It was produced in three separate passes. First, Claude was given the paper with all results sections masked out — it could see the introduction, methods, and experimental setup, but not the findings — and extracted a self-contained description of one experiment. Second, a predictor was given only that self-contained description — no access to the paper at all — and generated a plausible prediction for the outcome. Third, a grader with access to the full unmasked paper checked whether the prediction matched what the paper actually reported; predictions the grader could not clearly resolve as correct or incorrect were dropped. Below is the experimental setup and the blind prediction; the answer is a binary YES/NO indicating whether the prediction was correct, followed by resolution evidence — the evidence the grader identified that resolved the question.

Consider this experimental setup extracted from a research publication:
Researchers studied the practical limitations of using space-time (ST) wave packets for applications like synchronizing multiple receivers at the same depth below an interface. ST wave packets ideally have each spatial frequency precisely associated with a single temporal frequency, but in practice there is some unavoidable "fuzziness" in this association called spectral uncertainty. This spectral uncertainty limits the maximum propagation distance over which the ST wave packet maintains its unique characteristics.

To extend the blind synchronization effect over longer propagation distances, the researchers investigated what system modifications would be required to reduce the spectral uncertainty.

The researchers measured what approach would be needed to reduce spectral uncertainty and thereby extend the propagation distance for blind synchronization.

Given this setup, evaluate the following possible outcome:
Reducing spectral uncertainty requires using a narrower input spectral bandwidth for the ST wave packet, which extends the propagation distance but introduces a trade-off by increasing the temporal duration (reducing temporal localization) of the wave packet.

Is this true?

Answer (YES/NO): NO